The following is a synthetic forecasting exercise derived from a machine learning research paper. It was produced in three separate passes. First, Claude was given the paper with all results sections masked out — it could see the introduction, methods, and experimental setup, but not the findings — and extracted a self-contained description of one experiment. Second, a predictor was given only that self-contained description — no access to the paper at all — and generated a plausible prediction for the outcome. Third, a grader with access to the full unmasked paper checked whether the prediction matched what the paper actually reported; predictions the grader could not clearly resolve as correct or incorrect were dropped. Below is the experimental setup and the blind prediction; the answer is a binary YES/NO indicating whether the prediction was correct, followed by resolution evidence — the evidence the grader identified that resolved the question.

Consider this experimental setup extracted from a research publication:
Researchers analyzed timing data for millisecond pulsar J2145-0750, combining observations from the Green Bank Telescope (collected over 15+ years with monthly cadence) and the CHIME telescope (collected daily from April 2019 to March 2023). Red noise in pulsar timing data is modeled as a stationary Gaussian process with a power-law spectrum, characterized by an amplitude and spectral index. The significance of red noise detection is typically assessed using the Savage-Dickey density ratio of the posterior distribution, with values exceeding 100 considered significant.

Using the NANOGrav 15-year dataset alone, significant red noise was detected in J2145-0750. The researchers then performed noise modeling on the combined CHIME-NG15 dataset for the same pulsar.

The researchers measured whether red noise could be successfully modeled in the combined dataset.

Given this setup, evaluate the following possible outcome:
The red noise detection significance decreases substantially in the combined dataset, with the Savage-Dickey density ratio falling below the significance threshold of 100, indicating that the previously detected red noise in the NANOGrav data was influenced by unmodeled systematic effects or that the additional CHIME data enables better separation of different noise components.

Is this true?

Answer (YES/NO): NO